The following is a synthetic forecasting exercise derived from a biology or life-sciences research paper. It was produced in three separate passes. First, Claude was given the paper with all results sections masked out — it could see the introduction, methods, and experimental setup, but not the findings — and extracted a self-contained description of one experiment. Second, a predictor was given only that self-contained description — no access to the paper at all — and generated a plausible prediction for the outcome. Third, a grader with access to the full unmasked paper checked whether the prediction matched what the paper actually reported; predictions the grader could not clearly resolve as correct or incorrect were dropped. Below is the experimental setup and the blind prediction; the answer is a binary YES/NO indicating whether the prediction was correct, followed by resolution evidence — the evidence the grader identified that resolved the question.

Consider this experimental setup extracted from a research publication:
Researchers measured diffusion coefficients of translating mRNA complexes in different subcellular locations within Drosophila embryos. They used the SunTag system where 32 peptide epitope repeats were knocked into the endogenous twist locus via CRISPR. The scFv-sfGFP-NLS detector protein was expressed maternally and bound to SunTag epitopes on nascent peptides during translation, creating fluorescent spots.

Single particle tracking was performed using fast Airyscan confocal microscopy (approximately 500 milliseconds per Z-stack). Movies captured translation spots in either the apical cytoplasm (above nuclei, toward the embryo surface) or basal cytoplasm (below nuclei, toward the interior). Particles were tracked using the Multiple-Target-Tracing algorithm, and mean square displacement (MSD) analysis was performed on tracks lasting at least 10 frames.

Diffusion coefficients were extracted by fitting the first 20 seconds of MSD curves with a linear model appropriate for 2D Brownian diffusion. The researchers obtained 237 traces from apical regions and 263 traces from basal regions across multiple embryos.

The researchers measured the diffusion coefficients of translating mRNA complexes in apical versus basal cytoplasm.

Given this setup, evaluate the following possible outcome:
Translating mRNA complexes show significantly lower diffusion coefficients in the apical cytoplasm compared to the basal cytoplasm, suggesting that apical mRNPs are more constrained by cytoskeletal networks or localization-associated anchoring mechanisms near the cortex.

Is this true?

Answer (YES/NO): NO